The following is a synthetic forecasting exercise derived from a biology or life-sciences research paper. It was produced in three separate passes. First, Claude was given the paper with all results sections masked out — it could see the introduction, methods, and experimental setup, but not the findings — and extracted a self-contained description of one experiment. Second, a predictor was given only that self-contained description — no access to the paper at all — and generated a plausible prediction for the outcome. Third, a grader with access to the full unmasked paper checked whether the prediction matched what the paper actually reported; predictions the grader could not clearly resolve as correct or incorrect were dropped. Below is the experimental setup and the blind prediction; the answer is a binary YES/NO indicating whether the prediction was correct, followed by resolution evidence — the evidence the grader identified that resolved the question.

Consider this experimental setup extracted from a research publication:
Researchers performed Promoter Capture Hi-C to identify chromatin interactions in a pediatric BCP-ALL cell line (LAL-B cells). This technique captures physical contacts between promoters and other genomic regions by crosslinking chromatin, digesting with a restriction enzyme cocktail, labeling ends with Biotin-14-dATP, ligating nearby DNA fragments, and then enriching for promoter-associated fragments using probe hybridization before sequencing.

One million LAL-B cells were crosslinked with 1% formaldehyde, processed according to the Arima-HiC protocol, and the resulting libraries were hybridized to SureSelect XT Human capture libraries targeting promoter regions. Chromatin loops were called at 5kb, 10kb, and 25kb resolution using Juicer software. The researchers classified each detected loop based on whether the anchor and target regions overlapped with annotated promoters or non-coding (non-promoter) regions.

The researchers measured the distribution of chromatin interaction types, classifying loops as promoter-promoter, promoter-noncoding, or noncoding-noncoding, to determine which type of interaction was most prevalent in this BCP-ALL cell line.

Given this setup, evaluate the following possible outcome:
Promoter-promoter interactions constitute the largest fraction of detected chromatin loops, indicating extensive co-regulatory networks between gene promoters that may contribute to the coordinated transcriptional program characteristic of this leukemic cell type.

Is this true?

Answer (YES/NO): NO